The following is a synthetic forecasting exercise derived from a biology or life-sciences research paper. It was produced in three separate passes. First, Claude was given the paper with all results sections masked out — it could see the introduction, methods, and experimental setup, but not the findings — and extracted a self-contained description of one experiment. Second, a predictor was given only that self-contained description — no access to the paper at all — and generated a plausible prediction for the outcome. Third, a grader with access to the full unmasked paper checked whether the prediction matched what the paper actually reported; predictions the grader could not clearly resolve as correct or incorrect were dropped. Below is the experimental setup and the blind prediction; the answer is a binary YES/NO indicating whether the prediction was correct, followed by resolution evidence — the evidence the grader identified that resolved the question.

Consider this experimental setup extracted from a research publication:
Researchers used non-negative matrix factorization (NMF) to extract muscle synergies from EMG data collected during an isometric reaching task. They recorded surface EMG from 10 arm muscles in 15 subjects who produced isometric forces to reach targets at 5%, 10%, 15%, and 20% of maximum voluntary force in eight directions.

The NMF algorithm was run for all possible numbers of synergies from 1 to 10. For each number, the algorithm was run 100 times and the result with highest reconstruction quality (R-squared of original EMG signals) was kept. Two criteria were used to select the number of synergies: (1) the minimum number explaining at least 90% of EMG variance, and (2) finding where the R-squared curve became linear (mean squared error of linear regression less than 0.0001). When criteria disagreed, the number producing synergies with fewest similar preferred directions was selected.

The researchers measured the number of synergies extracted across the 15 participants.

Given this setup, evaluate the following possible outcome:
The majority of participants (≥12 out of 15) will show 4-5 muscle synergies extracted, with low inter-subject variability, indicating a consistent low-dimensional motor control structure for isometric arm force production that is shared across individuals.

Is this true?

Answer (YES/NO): YES